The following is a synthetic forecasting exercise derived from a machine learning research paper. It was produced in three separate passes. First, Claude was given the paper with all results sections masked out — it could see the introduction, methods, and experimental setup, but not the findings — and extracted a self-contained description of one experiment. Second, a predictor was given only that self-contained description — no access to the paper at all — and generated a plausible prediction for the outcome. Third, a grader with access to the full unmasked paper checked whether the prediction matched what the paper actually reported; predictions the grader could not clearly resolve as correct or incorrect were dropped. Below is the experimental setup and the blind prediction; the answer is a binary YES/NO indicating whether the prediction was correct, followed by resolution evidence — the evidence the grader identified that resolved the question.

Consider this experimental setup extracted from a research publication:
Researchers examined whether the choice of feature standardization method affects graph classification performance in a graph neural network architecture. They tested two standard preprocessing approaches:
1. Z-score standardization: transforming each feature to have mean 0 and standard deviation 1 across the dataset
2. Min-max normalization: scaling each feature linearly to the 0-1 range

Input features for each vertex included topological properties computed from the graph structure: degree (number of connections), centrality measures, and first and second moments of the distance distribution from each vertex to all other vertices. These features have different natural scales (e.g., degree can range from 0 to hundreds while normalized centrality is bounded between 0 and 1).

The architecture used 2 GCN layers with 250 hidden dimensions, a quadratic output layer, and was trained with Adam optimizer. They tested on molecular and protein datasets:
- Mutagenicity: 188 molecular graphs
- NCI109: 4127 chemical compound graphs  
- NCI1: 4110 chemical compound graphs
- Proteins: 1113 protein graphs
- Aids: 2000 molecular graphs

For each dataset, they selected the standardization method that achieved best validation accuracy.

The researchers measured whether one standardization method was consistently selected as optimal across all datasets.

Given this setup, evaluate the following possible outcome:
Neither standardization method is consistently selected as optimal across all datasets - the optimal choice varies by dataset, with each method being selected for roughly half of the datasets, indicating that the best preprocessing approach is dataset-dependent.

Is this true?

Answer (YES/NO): YES